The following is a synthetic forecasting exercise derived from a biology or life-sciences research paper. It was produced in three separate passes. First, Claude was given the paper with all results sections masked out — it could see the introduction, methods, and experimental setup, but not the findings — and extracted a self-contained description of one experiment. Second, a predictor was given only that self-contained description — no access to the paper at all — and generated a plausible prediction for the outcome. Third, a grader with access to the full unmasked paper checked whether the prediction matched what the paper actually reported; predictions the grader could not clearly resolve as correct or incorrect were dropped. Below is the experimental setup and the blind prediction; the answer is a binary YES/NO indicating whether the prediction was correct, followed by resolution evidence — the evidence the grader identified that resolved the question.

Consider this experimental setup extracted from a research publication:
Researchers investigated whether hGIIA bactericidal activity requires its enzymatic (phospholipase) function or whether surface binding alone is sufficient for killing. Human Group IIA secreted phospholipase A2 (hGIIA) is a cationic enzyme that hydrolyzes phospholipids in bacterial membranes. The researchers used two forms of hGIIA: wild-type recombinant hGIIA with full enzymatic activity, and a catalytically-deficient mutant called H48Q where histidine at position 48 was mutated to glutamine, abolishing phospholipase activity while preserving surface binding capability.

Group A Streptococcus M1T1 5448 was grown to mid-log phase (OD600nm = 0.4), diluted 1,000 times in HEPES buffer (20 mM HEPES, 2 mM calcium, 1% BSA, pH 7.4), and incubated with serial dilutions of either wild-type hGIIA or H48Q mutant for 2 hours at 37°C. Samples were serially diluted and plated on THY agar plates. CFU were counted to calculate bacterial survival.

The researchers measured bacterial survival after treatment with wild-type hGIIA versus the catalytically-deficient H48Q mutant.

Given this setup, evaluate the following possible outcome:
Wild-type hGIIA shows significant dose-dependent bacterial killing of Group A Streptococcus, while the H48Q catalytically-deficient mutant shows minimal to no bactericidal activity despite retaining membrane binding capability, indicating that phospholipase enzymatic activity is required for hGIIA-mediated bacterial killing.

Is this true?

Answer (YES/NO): YES